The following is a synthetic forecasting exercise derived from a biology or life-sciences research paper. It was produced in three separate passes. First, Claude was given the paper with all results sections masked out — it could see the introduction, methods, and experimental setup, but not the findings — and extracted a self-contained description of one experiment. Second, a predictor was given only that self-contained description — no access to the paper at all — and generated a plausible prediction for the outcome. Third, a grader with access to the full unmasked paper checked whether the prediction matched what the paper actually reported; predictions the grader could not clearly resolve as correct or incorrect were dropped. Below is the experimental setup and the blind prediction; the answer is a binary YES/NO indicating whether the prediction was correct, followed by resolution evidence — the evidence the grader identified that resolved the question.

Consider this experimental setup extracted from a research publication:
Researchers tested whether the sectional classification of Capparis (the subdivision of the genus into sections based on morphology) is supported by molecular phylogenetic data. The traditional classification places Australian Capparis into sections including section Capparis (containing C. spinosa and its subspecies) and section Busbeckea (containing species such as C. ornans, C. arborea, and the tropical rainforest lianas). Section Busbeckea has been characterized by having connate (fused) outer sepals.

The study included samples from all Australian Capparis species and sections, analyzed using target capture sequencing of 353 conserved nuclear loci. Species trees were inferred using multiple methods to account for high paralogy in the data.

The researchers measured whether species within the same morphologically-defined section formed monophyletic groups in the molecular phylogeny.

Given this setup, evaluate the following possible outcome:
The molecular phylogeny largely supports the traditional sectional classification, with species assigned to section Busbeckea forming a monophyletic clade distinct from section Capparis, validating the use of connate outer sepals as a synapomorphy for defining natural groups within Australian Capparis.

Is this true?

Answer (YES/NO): NO